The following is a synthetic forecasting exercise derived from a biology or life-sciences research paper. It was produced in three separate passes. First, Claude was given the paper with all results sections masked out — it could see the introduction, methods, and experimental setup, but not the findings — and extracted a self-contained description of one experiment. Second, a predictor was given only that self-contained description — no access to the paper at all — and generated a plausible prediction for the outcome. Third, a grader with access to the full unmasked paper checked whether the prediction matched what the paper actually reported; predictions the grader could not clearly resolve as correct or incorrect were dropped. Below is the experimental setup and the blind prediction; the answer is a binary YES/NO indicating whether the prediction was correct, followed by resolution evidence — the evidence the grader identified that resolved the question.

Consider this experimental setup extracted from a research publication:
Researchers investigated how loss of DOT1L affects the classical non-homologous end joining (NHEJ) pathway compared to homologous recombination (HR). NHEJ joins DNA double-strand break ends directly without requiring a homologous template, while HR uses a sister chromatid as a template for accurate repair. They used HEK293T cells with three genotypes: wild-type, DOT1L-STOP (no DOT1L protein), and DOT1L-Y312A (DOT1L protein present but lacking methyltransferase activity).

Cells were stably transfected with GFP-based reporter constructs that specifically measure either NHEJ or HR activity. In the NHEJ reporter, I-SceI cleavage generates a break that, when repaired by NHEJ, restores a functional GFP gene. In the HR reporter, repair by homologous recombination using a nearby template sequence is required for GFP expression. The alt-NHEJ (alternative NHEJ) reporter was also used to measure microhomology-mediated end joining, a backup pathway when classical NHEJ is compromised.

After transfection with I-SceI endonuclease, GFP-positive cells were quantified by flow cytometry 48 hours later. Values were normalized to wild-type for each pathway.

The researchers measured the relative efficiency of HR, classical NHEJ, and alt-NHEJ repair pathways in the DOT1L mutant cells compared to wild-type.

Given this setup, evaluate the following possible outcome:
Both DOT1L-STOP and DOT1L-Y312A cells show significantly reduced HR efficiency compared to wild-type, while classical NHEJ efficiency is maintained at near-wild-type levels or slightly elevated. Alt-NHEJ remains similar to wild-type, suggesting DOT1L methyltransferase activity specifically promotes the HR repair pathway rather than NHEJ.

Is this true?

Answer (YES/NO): NO